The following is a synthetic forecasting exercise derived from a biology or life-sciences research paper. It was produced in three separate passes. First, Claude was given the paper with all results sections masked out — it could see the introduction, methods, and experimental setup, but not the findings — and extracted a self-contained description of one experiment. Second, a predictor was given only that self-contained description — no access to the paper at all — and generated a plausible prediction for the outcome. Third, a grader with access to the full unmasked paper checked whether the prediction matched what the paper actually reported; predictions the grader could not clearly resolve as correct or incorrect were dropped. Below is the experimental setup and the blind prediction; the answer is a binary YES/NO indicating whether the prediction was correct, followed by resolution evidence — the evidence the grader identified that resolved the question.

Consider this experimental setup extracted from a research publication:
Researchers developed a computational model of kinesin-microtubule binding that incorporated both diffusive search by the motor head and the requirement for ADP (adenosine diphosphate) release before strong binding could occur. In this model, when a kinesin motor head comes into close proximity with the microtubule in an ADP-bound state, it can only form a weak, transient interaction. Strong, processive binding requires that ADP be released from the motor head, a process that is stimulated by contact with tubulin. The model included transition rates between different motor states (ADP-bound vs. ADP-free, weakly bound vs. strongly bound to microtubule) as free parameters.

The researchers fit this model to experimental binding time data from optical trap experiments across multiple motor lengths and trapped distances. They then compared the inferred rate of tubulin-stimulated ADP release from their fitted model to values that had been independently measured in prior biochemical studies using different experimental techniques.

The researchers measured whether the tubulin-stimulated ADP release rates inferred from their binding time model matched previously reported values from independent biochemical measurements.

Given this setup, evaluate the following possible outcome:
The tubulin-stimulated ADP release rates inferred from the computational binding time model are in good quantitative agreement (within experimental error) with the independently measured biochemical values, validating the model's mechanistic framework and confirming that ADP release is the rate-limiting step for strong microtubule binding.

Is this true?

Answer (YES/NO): NO